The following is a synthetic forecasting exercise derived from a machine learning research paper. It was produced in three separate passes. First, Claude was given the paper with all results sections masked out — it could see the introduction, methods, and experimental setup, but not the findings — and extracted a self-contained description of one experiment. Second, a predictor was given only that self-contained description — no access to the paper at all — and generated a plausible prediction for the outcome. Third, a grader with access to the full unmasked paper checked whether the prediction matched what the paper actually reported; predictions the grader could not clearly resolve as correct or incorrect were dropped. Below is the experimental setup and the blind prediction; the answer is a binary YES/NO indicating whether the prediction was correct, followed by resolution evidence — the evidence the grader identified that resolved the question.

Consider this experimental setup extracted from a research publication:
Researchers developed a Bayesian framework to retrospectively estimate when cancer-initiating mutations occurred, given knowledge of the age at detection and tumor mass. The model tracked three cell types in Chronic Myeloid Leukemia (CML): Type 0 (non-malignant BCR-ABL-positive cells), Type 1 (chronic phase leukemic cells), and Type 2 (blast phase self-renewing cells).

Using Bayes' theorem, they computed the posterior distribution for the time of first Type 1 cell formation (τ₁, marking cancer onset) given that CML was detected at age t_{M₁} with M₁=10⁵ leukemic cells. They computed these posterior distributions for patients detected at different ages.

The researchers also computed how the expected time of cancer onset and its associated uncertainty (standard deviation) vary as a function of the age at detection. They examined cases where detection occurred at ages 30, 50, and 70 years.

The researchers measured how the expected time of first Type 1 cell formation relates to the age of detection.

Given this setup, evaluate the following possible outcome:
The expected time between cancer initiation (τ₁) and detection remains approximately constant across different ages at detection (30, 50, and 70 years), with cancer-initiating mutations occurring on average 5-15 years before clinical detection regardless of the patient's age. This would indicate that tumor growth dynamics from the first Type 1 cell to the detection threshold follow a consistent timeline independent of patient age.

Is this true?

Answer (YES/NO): NO